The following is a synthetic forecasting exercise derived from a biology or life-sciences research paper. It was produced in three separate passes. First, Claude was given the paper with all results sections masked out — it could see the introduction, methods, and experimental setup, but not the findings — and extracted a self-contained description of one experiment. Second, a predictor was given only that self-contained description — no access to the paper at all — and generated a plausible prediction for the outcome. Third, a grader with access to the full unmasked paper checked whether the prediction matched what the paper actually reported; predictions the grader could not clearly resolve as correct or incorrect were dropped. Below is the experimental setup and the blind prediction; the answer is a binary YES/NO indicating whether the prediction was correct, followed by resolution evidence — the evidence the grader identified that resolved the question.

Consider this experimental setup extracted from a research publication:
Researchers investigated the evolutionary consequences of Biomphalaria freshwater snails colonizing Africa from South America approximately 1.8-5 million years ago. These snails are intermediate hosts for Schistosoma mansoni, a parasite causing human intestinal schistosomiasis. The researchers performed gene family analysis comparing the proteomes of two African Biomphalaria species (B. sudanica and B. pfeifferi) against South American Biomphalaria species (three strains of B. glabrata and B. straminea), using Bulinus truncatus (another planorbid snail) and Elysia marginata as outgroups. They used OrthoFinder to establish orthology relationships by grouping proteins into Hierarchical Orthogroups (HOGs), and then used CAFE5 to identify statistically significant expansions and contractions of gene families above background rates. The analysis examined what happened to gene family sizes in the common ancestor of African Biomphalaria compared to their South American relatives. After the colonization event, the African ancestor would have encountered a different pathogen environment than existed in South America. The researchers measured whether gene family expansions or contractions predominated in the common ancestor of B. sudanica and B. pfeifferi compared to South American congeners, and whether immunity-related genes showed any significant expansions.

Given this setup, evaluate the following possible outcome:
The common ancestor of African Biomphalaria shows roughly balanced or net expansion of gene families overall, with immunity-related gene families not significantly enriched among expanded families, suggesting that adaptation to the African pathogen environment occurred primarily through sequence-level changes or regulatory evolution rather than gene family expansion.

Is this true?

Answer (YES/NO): NO